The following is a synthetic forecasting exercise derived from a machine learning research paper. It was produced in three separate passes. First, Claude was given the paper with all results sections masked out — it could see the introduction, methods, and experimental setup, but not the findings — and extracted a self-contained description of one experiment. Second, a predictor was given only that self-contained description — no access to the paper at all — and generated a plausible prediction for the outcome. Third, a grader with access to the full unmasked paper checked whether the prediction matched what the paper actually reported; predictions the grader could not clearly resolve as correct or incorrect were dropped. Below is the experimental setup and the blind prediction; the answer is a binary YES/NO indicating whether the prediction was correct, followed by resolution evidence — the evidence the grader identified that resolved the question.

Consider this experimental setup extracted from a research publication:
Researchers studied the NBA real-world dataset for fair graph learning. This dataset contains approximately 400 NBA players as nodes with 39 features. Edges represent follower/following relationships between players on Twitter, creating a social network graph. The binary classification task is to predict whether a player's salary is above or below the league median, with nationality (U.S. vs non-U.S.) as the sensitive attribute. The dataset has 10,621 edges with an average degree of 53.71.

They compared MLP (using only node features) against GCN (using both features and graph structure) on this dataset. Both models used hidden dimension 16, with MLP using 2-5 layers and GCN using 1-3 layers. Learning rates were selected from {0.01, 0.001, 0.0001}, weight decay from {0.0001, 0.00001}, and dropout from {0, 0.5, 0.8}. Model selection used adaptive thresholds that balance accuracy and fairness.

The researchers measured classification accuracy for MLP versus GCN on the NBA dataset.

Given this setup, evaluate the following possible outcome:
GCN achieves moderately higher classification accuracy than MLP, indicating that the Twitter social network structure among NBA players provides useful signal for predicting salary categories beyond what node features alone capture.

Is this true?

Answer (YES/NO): YES